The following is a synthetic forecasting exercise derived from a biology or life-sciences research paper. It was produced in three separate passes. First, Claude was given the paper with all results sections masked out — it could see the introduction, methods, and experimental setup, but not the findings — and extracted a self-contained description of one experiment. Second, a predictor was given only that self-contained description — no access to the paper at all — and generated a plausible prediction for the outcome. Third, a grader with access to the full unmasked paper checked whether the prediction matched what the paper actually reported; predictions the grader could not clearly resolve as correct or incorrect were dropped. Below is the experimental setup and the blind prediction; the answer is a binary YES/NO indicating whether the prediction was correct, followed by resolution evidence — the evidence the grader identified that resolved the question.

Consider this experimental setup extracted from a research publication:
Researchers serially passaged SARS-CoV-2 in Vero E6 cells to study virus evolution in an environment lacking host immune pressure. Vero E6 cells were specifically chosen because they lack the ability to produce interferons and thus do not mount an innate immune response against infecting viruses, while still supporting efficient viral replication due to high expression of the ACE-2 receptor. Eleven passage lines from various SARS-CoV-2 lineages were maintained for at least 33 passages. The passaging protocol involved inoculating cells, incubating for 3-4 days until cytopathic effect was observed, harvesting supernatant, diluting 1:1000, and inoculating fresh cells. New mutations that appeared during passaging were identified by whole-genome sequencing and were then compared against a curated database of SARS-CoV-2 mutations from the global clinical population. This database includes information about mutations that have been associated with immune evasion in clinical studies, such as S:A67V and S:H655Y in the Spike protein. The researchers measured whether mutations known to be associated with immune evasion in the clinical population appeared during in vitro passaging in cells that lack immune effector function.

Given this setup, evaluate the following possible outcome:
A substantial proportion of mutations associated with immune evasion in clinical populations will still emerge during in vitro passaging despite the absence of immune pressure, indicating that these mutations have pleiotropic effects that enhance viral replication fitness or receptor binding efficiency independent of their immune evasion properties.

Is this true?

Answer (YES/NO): YES